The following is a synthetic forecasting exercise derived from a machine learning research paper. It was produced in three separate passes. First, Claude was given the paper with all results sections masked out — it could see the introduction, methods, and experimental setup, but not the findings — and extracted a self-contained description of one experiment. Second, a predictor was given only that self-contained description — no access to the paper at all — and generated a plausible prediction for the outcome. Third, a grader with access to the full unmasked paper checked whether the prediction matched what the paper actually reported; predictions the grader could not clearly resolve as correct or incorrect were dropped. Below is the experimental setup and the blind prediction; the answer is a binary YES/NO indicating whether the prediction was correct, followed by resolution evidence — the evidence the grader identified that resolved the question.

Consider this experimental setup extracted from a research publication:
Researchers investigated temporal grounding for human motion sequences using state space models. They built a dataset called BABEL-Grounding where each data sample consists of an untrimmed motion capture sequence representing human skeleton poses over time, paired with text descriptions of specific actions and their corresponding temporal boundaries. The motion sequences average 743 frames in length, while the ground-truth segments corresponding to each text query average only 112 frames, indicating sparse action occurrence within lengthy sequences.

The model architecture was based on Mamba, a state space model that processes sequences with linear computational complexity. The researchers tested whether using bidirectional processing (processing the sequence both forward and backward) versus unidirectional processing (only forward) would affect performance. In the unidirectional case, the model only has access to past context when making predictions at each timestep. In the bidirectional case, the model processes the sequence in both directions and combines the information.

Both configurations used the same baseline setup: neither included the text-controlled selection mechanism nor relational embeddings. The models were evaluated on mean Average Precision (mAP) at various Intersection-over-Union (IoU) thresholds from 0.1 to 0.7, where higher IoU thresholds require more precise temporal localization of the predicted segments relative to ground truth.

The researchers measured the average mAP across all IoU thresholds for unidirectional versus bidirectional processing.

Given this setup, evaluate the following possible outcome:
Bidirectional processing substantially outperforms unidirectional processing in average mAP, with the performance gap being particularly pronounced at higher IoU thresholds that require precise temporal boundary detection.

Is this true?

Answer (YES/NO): NO